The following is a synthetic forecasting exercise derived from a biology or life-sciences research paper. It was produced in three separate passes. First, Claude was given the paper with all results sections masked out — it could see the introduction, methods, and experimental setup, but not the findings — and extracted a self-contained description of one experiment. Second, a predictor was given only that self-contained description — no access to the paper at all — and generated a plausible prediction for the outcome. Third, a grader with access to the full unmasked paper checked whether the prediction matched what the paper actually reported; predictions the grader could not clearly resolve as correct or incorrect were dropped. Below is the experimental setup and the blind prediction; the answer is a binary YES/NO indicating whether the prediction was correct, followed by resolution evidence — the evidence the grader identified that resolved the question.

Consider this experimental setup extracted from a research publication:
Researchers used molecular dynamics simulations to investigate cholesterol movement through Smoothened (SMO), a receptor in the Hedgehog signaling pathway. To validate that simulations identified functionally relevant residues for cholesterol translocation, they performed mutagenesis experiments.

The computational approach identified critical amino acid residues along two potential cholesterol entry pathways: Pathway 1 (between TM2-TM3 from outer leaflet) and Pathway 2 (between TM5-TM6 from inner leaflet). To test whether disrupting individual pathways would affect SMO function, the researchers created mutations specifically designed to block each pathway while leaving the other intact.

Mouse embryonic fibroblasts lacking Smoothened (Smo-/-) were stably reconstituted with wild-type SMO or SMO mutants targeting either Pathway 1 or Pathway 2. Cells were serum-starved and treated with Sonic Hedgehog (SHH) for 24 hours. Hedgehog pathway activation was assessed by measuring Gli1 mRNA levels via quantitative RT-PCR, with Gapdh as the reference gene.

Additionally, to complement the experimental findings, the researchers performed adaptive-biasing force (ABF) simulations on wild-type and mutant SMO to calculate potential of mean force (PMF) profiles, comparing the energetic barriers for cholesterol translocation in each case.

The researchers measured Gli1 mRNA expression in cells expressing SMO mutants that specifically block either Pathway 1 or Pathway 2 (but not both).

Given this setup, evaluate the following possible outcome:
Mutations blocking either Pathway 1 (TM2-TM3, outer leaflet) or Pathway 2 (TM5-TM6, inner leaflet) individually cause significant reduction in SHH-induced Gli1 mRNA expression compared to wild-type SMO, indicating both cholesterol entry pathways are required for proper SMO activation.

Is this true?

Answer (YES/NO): NO